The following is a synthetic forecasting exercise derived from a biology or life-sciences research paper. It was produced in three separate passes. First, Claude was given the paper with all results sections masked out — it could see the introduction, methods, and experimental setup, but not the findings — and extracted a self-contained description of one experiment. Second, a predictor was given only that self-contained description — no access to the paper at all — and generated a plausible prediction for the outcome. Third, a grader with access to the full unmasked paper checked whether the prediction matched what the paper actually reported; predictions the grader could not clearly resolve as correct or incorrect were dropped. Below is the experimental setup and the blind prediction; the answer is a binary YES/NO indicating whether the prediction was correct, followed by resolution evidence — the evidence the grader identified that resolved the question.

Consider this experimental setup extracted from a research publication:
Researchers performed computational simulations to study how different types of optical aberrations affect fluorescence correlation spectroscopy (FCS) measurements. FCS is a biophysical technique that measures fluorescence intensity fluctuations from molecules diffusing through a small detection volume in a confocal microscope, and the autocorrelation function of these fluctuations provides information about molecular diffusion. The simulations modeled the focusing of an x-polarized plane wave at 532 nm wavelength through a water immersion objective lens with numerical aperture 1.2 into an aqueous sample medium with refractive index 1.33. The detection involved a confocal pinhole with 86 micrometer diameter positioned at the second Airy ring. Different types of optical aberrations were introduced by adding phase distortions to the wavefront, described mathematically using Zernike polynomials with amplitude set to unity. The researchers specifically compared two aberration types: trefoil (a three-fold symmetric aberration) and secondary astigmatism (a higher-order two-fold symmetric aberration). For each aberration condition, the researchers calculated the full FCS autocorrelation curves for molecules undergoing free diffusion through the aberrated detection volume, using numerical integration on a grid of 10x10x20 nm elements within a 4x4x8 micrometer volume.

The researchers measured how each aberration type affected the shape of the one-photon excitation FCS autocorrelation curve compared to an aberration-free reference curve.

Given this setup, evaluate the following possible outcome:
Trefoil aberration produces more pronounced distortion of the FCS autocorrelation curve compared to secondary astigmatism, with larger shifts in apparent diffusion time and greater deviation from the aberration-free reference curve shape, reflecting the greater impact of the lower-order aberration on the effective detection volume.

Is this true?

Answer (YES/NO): NO